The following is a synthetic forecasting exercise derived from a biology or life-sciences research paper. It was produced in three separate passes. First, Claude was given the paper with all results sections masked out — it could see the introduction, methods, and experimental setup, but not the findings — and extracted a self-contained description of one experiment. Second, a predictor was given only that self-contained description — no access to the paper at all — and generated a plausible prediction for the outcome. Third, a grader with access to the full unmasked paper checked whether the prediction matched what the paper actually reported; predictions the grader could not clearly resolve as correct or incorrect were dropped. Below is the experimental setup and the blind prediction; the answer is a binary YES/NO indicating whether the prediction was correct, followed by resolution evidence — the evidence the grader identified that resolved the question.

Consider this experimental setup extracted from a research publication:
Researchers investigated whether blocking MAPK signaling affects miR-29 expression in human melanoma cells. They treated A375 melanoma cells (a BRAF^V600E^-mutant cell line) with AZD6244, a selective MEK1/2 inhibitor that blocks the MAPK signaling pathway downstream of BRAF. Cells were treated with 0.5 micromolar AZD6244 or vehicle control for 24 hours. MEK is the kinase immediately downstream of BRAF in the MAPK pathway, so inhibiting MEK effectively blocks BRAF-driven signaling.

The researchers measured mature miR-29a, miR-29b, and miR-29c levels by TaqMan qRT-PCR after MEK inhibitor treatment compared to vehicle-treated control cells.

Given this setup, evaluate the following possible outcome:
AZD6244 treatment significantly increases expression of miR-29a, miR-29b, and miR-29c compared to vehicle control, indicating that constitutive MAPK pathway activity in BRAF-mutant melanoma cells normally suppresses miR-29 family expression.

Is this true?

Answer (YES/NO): NO